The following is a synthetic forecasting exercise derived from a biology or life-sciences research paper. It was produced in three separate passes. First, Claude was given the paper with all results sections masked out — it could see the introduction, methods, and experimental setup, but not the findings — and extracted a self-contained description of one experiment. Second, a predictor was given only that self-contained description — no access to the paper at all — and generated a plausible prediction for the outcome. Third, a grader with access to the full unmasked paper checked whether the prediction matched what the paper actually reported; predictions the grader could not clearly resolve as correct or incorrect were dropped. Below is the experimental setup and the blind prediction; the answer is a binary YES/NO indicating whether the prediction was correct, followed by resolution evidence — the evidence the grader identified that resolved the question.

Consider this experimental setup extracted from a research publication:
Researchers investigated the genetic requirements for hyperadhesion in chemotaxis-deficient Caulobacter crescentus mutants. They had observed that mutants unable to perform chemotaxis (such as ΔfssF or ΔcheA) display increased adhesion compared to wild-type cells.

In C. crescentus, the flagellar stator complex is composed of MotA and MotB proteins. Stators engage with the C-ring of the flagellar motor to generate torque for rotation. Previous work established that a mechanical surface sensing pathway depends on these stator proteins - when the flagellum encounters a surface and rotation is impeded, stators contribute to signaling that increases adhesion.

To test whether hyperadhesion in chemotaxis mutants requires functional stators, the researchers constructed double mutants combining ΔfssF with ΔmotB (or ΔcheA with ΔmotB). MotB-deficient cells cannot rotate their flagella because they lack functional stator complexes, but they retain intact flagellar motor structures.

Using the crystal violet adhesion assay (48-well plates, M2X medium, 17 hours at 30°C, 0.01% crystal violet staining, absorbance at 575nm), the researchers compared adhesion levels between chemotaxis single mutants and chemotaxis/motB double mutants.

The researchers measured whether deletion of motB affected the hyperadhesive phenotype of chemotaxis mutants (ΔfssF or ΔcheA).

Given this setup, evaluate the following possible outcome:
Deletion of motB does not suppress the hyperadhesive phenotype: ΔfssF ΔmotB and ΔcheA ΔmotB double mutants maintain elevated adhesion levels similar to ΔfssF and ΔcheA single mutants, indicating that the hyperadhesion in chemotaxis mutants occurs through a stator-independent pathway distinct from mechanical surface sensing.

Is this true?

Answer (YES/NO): NO